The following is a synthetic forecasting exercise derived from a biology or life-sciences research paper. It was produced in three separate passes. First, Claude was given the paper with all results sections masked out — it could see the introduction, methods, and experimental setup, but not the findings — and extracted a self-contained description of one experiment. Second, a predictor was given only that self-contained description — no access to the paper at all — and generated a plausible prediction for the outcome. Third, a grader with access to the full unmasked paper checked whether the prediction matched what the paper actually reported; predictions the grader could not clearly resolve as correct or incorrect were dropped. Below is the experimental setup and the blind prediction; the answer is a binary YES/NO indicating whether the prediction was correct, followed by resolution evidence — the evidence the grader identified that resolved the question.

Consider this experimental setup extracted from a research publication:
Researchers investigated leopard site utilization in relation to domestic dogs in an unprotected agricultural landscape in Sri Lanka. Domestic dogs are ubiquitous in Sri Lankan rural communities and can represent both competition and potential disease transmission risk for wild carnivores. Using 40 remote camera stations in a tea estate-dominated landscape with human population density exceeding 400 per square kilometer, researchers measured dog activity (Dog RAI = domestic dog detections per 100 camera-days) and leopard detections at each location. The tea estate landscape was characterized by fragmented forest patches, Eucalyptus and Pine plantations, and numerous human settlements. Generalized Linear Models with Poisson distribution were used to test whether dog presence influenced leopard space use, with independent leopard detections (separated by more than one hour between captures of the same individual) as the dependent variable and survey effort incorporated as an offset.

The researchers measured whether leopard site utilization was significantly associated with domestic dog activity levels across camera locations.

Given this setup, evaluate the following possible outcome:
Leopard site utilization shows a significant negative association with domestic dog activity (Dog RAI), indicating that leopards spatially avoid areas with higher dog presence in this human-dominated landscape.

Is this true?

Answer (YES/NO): NO